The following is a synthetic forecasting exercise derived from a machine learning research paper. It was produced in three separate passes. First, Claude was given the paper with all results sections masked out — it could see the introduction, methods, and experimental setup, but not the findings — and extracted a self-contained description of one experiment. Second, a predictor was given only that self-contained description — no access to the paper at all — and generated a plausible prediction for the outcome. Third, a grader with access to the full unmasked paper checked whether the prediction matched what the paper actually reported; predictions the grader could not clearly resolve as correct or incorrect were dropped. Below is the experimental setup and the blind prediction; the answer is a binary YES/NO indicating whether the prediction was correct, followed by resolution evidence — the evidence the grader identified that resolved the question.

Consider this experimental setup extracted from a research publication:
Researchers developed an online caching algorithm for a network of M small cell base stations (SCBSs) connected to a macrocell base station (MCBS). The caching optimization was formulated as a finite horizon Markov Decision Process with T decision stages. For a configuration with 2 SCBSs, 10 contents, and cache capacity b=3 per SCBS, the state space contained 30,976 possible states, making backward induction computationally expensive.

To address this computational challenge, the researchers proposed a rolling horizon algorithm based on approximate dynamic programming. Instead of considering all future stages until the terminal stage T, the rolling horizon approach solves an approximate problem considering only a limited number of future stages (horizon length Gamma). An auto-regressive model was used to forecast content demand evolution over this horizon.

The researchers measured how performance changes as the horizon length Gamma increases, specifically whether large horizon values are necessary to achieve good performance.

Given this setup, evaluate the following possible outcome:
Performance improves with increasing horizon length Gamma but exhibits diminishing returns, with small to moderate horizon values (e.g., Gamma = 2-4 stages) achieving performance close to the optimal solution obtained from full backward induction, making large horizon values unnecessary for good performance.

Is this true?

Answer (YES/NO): NO